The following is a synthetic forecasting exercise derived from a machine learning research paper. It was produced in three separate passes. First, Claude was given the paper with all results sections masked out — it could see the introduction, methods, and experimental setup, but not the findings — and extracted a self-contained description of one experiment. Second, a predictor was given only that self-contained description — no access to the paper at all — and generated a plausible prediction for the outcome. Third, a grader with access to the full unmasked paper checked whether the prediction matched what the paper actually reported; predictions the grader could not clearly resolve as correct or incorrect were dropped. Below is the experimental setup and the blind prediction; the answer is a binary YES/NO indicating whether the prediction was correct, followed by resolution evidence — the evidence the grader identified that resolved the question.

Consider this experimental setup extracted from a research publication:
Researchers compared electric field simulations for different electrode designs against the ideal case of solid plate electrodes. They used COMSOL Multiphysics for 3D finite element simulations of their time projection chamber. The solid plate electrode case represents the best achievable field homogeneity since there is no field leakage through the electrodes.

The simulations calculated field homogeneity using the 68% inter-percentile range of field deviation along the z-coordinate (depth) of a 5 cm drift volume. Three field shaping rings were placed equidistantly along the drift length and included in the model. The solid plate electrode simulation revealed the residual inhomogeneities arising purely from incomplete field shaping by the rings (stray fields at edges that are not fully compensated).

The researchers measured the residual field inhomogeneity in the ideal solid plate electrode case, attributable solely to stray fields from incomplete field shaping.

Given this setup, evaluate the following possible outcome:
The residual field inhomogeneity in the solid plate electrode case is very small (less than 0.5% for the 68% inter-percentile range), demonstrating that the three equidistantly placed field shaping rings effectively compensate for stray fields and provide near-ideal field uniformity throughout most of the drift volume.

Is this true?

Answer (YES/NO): NO